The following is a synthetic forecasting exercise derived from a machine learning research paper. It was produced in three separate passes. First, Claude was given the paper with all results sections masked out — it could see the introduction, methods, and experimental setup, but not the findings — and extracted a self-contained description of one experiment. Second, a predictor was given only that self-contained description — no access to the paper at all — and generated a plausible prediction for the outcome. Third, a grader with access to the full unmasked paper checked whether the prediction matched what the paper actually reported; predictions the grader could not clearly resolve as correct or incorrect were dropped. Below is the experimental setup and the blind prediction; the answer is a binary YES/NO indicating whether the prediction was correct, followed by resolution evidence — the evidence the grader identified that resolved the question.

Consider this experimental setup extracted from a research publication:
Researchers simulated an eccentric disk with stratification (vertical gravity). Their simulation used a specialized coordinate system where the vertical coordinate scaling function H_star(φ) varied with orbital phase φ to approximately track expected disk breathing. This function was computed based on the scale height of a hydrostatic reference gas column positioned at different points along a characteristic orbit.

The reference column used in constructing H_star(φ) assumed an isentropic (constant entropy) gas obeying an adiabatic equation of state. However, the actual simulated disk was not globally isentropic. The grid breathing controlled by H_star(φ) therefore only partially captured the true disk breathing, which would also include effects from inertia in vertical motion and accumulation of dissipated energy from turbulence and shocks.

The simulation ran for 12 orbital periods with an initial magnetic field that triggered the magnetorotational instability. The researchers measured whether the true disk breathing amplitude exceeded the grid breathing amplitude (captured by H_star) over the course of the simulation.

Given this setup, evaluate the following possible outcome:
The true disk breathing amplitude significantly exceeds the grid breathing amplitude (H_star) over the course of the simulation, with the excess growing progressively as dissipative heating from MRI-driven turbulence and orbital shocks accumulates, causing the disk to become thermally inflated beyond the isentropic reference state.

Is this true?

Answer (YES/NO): YES